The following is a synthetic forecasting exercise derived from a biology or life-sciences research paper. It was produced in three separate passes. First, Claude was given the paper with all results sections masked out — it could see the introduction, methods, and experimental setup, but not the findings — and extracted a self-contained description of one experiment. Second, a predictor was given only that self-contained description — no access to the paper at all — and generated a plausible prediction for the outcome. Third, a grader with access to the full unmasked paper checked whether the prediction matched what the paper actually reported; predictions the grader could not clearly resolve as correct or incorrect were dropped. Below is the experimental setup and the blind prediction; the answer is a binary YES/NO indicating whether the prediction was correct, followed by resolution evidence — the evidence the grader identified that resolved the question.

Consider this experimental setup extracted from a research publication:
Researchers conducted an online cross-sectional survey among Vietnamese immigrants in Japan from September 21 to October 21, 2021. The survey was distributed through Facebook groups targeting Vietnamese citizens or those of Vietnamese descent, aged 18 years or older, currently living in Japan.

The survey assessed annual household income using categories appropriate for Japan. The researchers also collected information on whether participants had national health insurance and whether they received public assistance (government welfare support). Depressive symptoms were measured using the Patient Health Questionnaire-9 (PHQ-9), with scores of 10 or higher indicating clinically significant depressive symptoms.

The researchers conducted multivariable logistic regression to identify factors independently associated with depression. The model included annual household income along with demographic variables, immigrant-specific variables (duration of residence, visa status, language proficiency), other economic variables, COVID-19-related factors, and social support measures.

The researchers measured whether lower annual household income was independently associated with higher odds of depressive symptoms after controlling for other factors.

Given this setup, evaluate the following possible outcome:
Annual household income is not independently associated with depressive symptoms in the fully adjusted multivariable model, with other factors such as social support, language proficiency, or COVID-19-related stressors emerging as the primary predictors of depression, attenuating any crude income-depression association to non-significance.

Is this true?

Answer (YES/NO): NO